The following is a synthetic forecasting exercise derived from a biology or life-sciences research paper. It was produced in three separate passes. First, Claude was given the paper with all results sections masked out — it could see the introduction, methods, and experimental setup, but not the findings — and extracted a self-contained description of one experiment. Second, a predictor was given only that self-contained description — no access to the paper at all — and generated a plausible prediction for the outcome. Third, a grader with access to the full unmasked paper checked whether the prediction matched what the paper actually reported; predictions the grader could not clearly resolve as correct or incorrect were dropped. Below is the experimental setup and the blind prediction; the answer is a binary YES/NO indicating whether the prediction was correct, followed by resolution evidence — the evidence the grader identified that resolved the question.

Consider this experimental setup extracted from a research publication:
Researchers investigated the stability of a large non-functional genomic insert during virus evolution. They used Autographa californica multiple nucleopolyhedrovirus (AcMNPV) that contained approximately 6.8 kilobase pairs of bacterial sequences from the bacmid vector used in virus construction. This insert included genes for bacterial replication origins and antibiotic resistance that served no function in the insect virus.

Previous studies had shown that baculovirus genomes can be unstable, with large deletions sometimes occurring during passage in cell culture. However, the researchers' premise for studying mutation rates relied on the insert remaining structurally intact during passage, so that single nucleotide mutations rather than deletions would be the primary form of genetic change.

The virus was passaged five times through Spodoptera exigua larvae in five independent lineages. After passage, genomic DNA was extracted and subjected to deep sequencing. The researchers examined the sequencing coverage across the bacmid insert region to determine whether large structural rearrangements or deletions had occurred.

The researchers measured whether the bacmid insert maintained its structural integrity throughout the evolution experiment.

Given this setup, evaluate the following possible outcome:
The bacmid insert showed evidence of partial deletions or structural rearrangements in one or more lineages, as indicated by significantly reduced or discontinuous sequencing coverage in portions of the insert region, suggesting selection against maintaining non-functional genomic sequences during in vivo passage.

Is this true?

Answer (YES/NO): NO